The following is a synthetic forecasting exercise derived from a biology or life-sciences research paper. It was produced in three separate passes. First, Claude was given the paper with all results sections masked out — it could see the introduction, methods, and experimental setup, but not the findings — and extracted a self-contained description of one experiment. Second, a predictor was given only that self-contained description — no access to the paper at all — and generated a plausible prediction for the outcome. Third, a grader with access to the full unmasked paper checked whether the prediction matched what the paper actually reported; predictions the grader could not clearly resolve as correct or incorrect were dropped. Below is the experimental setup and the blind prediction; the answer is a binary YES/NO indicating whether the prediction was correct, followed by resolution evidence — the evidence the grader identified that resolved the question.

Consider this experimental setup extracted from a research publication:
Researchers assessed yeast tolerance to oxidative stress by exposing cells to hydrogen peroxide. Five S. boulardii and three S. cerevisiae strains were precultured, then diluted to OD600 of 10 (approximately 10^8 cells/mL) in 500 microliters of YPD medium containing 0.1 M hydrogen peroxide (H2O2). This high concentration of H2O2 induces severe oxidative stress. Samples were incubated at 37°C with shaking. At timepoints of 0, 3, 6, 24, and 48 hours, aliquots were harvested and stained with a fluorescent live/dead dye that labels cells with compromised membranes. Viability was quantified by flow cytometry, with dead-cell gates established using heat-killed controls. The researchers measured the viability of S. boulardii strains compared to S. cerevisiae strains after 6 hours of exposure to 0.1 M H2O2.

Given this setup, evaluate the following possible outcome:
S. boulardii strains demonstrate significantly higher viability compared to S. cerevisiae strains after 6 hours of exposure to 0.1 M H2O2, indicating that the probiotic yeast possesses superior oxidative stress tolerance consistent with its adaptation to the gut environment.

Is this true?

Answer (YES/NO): NO